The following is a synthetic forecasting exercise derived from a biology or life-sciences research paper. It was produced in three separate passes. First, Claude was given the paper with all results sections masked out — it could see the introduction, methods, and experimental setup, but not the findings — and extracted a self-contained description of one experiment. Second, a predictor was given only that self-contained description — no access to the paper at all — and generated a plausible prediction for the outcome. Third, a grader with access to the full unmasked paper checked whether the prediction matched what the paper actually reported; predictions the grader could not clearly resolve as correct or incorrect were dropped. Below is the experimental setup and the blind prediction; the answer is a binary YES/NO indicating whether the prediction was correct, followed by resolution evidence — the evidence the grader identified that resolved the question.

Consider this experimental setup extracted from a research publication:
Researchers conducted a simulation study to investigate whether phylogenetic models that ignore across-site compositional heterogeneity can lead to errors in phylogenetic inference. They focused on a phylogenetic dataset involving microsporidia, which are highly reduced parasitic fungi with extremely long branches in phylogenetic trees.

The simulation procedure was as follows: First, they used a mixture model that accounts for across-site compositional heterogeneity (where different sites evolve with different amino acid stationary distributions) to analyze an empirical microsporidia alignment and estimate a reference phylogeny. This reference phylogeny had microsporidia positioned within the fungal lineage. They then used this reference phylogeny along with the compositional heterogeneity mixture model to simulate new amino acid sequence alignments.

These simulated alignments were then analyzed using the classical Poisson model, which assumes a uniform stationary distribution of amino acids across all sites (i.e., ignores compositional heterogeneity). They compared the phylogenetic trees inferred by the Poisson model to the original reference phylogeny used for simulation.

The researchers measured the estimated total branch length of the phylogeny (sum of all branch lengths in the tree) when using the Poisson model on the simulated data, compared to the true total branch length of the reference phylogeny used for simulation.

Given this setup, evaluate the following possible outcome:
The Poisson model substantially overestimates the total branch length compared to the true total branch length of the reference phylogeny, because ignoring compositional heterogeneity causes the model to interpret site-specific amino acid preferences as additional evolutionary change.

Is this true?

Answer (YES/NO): NO